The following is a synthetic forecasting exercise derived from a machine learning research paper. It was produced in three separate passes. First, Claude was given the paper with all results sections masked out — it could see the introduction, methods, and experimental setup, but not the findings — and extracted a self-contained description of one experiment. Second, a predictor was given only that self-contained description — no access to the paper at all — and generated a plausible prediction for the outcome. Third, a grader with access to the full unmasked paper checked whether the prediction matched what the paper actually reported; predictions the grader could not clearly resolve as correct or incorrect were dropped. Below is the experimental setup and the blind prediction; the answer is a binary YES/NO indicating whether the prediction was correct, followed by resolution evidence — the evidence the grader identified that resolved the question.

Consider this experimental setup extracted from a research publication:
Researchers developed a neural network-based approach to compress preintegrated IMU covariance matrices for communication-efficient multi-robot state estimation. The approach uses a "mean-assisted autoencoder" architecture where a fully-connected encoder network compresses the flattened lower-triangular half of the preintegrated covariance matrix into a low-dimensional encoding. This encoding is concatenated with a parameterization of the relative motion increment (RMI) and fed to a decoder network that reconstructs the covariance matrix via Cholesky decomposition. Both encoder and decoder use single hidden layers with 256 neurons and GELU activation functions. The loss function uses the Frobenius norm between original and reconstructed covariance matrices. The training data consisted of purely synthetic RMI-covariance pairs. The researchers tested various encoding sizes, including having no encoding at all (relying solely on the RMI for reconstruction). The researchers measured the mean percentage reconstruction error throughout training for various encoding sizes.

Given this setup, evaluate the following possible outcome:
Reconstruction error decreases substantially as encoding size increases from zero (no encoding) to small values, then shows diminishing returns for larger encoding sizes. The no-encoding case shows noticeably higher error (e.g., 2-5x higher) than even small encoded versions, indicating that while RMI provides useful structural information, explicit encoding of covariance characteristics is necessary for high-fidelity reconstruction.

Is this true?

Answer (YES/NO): YES